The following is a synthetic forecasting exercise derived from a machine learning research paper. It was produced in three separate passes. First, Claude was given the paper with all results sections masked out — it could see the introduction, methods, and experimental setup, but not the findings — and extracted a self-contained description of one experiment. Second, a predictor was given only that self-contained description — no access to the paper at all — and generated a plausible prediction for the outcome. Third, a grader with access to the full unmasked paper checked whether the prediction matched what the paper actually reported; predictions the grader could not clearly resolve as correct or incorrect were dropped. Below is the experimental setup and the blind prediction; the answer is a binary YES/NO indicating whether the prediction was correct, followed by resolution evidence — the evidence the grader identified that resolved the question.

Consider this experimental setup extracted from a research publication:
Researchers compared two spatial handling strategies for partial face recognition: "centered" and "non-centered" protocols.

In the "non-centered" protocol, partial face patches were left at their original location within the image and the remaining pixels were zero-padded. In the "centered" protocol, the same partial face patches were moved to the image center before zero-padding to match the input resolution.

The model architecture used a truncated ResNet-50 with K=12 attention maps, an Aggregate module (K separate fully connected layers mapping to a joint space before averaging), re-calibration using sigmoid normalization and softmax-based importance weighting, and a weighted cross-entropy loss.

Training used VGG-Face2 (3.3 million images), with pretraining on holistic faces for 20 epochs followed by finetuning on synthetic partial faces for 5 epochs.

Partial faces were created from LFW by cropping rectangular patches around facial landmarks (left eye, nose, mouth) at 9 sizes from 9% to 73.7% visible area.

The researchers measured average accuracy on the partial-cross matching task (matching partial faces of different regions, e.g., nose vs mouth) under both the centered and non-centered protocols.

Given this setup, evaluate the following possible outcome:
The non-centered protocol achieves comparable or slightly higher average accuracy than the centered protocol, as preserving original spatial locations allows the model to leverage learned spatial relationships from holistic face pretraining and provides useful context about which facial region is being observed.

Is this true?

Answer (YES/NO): YES